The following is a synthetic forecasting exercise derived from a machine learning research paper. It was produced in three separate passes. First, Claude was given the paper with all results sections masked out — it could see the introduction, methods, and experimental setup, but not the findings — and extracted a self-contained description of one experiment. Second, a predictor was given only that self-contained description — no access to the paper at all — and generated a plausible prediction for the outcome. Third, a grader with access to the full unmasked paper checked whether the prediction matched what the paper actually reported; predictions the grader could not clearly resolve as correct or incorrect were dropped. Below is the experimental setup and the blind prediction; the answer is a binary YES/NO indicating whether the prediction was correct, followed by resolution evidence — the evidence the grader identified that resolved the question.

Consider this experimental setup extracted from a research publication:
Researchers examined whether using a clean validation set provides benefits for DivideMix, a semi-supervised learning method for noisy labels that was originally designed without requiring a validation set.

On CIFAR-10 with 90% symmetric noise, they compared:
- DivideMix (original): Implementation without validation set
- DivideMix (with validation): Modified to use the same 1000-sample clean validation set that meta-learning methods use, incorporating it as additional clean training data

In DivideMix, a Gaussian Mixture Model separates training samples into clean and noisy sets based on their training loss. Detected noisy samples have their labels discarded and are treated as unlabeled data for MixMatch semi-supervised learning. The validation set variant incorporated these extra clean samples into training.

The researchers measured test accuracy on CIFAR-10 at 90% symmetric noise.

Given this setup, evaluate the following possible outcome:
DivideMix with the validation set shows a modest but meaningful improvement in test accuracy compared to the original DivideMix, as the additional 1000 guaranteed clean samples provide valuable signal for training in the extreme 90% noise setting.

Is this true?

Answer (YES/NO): NO